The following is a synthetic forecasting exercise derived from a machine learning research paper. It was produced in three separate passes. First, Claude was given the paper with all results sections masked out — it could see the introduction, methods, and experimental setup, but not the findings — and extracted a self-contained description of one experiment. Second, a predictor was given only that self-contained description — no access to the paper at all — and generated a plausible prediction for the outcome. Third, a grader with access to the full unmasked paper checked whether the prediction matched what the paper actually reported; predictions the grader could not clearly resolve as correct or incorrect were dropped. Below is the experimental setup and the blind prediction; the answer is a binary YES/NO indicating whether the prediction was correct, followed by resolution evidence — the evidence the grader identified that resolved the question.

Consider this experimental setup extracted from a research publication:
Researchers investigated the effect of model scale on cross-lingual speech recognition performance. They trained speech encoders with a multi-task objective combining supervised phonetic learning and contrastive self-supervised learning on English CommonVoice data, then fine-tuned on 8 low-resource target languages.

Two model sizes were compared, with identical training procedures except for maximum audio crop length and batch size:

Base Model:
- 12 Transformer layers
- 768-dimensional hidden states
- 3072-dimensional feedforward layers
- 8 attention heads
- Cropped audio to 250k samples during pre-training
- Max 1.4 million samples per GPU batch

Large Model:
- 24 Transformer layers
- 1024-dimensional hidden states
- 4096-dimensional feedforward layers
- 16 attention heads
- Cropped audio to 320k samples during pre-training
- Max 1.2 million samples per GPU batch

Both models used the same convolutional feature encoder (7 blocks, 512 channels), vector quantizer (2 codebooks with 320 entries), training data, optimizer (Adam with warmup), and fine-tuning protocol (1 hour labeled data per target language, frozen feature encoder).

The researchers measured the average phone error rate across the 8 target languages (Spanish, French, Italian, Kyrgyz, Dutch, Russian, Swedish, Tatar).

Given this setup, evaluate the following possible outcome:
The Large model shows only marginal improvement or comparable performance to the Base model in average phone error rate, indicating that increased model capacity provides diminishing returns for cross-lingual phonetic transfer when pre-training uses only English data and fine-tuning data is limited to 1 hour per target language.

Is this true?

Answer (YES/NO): YES